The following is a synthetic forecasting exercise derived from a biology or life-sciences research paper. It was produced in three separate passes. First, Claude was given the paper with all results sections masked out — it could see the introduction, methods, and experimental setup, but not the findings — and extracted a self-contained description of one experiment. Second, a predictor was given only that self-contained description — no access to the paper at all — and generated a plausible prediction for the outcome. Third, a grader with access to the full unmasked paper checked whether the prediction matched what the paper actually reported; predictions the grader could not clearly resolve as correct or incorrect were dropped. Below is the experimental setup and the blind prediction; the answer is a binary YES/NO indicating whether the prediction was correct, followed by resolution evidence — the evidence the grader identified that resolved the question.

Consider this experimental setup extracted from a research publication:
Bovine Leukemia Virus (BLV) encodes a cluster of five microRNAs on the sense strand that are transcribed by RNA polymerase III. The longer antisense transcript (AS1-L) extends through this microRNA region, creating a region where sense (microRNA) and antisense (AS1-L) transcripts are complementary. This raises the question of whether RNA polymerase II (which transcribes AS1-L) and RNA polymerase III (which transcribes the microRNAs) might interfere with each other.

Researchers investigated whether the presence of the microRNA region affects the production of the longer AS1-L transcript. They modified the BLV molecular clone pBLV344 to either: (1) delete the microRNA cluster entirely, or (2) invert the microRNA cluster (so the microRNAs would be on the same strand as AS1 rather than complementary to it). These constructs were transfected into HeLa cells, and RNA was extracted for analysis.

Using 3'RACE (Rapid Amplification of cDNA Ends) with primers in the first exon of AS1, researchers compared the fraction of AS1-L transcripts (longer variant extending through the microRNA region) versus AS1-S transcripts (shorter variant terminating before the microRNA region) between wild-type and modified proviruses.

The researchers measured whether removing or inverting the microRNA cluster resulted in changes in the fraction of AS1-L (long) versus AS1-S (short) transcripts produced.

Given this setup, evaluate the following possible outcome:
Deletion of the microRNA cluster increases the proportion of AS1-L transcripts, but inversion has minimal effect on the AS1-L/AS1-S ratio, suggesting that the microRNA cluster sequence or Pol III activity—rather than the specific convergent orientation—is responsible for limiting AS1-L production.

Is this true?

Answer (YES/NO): NO